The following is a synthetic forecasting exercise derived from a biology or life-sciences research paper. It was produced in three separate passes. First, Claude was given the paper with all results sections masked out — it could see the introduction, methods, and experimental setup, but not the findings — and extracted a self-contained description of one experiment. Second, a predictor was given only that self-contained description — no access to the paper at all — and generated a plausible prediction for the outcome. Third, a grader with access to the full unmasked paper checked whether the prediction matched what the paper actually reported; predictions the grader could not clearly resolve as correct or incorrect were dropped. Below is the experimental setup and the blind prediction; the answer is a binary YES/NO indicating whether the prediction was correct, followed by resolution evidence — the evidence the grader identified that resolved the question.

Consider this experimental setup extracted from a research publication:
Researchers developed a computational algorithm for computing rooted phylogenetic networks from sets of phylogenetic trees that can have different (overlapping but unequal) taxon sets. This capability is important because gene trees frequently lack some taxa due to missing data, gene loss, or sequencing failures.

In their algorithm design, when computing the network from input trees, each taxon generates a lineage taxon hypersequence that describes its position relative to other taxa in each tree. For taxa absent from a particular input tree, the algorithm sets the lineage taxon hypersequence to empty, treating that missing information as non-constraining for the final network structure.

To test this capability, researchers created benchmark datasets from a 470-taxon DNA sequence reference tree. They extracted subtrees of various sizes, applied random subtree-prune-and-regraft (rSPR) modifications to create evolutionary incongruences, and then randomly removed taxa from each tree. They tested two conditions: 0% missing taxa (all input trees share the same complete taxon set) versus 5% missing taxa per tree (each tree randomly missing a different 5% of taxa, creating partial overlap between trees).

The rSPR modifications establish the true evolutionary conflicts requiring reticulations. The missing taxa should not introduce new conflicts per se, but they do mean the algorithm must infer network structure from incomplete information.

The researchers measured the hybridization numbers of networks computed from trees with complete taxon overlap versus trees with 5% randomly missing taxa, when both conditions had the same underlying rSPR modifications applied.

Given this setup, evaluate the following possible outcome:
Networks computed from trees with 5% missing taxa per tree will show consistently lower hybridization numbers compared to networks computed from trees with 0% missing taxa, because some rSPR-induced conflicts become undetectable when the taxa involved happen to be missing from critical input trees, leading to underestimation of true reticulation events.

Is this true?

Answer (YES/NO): NO